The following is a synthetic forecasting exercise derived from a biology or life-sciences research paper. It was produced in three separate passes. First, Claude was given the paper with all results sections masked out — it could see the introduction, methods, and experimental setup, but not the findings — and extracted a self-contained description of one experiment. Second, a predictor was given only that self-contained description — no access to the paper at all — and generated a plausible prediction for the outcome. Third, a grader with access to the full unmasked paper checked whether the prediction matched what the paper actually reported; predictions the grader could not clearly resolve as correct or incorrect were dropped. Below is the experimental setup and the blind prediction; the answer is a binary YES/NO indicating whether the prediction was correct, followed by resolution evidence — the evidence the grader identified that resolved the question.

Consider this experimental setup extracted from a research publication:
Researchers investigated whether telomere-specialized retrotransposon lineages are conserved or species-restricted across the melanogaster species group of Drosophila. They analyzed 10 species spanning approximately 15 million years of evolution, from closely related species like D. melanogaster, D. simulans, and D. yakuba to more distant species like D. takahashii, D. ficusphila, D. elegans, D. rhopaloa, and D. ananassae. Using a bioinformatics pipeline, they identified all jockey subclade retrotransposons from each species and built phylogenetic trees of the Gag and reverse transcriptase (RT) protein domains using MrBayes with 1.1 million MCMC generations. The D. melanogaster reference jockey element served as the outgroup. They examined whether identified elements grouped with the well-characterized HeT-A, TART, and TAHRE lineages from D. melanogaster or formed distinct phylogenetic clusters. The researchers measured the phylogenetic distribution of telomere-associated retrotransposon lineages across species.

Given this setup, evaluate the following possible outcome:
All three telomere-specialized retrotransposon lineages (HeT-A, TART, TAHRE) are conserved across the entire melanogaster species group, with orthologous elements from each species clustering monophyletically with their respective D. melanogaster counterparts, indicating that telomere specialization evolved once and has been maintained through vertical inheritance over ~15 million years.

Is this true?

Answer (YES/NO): NO